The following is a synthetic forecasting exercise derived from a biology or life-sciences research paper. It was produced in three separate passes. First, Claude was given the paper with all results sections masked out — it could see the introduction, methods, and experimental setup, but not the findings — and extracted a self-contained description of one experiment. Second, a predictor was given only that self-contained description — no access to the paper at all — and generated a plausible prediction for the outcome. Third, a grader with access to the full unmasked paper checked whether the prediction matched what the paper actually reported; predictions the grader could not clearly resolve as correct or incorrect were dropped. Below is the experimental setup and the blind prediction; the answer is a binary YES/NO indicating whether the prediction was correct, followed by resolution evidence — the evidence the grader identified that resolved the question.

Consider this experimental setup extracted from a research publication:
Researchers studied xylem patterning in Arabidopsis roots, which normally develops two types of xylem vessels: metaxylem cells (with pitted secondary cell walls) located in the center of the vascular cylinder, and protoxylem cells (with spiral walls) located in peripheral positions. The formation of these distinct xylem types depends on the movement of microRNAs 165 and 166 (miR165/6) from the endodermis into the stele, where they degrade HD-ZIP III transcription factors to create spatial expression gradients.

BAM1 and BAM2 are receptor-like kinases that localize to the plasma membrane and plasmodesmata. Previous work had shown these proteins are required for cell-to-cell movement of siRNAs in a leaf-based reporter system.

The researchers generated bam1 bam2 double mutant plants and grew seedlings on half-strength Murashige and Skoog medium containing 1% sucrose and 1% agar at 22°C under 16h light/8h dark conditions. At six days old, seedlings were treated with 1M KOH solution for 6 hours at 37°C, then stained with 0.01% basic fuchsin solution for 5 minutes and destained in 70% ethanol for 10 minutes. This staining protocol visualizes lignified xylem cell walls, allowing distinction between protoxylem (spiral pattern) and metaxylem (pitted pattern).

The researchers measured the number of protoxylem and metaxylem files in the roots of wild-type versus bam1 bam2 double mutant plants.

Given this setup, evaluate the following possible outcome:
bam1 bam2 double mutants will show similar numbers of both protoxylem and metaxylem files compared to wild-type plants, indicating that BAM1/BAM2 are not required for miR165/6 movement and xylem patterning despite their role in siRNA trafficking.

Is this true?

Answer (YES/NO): NO